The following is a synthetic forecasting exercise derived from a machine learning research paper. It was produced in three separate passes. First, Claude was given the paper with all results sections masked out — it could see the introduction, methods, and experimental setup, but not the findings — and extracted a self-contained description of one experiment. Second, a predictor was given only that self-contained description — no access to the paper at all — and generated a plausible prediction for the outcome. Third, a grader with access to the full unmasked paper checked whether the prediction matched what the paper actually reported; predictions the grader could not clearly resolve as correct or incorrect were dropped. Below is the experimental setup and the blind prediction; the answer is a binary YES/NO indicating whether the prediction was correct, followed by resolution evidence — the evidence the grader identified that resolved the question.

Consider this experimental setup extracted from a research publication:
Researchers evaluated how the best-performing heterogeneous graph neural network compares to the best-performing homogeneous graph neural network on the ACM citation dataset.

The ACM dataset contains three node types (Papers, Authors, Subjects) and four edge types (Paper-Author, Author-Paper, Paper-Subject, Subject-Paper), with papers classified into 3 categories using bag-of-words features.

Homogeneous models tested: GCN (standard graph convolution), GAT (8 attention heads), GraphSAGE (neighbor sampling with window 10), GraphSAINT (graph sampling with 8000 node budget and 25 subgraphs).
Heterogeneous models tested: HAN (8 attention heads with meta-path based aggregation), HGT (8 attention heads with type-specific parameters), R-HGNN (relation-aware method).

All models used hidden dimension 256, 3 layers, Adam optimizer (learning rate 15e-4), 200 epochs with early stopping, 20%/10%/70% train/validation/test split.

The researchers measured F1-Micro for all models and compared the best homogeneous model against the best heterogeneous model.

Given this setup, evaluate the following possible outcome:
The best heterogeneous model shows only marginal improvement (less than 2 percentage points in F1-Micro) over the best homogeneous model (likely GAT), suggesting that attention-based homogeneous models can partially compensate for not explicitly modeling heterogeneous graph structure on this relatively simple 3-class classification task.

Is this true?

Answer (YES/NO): NO